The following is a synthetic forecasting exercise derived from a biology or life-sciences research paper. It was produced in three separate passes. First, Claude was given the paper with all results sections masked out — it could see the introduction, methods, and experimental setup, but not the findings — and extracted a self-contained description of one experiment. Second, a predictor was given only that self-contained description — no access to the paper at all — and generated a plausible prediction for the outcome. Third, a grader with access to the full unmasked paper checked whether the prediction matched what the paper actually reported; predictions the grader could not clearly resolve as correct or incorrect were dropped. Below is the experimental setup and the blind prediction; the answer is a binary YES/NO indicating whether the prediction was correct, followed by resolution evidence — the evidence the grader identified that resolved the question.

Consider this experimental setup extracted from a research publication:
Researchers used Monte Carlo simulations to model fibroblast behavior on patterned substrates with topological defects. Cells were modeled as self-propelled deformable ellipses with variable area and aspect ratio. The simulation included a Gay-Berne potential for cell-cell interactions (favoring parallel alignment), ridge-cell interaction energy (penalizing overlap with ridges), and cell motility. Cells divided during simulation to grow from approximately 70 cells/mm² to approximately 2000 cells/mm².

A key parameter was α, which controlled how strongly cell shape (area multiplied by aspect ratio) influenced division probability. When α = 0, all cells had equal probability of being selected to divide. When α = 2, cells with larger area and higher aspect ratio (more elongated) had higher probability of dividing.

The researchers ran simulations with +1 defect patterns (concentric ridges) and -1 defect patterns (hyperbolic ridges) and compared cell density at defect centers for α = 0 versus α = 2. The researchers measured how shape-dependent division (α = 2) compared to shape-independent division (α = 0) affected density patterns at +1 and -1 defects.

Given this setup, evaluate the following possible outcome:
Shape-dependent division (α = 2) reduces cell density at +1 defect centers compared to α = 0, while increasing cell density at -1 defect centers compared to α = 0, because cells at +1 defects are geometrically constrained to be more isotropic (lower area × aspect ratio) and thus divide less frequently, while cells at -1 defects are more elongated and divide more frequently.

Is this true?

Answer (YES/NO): NO